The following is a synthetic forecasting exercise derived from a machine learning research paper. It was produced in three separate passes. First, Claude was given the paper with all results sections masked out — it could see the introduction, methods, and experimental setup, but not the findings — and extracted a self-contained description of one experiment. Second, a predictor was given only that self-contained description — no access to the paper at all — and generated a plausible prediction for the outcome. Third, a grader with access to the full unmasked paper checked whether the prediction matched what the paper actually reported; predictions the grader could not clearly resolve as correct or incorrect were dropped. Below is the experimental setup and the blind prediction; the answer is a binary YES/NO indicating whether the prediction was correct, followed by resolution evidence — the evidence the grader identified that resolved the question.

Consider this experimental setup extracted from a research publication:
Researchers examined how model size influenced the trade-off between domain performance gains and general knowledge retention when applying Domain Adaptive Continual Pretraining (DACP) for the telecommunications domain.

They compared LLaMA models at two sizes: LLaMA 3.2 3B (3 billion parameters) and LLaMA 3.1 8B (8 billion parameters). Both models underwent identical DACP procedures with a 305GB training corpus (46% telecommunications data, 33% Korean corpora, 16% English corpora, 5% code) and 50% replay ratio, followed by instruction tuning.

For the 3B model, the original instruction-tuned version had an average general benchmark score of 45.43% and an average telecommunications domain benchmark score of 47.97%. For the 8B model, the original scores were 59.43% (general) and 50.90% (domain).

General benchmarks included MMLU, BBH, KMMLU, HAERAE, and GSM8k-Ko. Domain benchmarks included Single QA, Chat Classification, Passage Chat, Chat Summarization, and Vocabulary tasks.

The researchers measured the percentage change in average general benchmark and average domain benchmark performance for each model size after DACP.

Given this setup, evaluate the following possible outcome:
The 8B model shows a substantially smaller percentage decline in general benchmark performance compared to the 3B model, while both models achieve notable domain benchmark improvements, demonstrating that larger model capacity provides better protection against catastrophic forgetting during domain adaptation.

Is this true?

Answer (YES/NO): YES